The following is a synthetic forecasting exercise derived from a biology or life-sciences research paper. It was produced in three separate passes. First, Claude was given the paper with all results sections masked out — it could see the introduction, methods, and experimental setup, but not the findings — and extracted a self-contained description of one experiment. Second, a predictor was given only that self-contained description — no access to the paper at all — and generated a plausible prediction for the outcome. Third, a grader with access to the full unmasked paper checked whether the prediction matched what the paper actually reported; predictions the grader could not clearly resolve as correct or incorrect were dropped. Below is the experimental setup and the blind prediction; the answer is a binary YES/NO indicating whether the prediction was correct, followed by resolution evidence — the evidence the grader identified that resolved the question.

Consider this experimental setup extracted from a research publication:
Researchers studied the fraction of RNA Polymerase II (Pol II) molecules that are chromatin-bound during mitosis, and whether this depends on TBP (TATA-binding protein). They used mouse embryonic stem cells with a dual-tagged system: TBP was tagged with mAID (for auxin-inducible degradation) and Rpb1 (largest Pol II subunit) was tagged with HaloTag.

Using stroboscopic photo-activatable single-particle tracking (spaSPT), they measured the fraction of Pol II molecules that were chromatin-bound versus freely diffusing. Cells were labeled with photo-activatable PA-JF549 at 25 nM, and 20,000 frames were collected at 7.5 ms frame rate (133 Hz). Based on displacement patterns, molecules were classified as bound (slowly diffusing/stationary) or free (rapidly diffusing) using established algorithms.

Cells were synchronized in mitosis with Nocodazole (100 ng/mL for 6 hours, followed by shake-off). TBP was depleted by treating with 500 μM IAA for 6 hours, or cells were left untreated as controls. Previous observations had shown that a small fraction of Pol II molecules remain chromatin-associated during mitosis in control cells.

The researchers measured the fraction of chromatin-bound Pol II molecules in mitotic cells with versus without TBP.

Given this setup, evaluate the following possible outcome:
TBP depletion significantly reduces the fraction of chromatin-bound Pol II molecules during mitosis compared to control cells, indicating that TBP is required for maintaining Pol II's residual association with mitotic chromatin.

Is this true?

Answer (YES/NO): NO